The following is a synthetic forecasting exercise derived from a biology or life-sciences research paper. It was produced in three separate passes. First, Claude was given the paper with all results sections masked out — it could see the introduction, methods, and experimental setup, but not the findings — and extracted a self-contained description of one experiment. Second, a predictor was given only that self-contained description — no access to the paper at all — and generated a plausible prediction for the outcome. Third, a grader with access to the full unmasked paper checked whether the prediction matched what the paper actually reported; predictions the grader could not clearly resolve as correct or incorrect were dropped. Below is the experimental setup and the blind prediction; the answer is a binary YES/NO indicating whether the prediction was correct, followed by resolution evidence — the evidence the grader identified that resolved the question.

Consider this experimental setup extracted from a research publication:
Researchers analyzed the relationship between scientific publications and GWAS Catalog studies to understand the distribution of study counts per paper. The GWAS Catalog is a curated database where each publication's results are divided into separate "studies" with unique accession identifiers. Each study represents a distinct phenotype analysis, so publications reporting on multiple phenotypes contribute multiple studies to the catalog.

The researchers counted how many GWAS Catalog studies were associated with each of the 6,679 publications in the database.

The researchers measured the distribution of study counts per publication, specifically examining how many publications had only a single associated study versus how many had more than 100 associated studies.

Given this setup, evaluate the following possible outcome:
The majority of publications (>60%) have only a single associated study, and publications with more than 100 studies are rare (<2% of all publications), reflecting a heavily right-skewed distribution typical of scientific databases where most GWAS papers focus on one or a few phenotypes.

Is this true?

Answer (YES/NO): YES